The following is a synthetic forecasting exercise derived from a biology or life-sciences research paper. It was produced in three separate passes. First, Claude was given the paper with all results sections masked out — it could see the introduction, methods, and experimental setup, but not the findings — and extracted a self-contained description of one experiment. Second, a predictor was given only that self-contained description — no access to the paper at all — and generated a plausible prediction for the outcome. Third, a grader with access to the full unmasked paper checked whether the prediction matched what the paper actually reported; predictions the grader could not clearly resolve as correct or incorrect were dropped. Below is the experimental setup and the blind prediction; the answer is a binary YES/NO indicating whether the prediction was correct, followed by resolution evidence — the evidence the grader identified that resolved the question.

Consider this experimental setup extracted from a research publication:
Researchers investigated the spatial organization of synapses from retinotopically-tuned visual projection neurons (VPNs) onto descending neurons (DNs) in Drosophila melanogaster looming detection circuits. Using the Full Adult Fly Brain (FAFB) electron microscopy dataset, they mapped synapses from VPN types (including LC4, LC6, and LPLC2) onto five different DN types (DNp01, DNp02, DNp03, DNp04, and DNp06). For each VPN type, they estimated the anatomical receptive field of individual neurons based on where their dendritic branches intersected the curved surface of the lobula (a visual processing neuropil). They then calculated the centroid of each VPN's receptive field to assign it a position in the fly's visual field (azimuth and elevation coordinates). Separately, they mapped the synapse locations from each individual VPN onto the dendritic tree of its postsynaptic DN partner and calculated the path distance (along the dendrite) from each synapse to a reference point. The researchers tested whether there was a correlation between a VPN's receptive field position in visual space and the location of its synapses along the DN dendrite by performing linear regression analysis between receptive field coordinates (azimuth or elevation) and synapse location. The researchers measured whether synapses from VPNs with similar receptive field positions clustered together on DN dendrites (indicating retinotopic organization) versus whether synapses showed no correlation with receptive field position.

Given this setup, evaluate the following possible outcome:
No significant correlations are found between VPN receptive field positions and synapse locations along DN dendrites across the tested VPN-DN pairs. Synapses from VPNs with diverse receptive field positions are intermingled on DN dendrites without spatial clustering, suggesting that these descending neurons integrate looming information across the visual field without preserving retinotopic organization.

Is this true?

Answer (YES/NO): YES